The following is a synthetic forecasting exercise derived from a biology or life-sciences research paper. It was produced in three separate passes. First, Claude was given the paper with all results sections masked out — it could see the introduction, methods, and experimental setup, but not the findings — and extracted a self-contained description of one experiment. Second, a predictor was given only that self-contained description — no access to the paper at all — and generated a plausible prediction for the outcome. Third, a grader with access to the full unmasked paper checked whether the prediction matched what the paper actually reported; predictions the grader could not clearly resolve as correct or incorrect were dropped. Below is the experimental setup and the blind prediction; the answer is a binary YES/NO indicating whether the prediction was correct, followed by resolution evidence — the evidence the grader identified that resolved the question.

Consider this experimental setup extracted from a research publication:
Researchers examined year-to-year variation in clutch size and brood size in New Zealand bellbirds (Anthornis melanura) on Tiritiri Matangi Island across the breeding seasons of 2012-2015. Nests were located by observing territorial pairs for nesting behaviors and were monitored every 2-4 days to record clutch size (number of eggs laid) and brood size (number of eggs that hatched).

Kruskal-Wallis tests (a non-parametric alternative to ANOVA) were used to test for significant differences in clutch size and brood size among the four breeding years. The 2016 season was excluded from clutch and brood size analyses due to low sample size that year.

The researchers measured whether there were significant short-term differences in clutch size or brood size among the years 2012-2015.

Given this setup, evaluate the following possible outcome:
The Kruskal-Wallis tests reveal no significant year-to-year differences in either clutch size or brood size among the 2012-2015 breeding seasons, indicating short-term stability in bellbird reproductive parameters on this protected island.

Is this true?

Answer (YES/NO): YES